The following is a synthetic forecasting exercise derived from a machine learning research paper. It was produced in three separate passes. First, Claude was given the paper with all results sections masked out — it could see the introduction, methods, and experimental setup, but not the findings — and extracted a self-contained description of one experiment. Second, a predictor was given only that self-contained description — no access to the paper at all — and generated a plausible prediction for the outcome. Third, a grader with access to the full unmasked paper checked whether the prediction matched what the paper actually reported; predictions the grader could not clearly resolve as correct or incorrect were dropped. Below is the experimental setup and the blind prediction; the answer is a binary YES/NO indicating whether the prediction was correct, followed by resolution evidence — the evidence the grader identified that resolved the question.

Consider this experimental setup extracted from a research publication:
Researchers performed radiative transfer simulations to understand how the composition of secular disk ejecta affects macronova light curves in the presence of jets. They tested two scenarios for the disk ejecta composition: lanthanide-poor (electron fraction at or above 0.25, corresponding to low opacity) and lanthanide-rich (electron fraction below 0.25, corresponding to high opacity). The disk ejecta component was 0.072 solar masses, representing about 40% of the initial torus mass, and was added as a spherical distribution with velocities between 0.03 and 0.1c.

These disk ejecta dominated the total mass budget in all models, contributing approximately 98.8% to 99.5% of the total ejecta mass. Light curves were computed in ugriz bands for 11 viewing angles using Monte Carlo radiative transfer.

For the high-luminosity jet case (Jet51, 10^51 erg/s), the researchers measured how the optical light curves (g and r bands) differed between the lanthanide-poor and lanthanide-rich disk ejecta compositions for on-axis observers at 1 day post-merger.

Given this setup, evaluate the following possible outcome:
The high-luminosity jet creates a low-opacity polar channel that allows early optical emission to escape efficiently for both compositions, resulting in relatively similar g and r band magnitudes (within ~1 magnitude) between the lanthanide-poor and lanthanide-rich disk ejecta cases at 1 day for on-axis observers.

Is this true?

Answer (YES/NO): NO